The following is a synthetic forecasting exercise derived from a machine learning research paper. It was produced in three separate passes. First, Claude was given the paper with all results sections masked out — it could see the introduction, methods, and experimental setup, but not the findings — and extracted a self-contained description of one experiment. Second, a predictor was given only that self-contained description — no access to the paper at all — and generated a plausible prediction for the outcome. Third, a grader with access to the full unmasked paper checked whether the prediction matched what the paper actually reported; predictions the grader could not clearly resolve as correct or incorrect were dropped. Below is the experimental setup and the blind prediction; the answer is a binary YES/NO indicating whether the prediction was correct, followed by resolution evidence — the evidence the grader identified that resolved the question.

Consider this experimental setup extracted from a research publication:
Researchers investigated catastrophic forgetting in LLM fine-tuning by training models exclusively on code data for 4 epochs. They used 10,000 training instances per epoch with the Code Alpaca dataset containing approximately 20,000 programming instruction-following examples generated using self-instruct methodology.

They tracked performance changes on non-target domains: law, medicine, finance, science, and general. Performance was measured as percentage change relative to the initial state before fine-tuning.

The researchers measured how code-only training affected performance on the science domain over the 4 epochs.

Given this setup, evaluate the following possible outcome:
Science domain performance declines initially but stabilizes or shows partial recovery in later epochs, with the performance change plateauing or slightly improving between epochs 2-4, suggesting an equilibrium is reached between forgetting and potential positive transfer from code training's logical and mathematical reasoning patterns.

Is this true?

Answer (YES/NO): NO